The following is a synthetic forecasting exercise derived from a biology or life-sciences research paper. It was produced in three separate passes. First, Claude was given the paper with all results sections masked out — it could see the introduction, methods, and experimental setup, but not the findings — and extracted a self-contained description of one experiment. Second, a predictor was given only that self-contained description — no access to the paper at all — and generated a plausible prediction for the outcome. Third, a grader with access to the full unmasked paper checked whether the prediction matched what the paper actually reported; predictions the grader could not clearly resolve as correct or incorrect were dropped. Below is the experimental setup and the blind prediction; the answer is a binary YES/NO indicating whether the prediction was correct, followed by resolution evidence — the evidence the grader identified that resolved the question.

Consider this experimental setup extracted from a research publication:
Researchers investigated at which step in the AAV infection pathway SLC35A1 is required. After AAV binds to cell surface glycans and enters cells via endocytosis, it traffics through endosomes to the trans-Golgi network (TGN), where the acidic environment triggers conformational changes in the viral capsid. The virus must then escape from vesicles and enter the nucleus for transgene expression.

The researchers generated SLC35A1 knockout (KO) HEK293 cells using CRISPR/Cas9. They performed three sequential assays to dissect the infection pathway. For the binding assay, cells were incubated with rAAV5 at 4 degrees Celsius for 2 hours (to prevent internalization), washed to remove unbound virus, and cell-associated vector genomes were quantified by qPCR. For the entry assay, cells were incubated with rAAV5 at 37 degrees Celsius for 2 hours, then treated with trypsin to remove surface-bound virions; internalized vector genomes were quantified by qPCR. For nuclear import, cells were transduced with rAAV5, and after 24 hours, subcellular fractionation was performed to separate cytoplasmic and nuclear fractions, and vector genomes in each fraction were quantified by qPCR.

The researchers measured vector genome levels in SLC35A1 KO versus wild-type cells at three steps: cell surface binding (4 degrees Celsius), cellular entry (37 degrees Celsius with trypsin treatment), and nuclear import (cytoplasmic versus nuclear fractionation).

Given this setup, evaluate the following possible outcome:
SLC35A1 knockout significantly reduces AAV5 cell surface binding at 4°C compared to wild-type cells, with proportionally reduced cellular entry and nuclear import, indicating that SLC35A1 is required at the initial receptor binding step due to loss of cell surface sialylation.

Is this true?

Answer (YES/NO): NO